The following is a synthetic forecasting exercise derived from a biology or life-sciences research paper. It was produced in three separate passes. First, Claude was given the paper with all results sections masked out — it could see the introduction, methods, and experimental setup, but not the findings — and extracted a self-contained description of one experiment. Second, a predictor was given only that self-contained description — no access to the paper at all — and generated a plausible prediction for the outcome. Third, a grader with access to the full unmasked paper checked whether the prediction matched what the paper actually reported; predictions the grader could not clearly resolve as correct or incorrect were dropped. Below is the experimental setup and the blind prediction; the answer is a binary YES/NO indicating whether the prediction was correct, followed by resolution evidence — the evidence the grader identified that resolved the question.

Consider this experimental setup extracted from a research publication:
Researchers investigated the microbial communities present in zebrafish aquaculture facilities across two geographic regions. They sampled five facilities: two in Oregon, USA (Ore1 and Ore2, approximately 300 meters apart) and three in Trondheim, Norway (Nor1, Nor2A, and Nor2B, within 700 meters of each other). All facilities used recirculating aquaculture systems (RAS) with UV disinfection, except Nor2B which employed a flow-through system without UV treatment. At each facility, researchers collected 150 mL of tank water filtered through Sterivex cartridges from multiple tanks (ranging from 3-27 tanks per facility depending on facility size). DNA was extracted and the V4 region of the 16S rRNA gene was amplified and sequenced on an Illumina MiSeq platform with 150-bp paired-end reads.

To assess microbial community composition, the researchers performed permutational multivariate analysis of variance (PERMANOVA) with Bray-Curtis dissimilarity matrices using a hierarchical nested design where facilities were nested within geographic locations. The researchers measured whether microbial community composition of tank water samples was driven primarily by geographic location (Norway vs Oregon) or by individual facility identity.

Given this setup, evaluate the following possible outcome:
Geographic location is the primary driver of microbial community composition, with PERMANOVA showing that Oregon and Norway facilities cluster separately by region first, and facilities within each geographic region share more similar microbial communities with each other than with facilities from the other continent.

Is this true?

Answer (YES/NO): NO